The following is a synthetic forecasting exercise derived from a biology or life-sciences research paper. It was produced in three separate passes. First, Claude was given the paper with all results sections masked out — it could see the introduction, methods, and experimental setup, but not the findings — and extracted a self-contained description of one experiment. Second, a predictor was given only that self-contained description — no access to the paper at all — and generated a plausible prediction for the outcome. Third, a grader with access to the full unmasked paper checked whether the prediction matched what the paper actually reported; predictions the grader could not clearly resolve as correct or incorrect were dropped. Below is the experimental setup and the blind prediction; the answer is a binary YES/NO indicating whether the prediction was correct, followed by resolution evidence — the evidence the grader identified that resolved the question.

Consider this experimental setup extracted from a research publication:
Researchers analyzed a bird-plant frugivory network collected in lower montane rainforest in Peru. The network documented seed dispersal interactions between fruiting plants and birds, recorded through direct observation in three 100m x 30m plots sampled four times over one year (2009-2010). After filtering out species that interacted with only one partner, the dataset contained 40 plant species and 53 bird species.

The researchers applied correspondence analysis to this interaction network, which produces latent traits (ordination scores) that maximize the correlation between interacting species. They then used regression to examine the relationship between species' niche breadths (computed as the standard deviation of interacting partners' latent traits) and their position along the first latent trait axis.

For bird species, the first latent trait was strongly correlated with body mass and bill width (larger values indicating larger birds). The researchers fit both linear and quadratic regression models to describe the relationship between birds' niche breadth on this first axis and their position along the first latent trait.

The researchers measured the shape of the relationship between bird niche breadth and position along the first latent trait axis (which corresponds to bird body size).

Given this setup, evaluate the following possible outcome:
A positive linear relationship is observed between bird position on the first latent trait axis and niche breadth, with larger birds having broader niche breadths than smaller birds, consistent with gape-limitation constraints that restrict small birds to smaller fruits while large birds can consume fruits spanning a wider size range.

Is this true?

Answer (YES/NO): NO